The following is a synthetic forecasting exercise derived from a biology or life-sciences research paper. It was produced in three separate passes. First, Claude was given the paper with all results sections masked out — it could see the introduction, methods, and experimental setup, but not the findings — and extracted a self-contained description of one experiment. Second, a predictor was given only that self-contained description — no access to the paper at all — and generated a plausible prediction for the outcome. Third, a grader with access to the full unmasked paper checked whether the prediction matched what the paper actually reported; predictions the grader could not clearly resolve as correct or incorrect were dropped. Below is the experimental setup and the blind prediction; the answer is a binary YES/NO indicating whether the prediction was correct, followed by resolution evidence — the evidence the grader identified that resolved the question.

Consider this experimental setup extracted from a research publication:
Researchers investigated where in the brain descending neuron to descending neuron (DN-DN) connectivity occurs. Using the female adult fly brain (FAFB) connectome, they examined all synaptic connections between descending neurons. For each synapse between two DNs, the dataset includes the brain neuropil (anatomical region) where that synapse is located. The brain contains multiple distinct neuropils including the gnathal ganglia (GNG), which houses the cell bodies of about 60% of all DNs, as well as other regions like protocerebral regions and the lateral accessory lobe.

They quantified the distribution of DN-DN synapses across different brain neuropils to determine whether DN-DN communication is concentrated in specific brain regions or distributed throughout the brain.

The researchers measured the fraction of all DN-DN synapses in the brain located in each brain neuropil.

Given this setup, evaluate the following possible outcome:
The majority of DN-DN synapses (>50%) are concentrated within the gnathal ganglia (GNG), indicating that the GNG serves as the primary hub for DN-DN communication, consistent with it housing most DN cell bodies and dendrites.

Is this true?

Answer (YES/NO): YES